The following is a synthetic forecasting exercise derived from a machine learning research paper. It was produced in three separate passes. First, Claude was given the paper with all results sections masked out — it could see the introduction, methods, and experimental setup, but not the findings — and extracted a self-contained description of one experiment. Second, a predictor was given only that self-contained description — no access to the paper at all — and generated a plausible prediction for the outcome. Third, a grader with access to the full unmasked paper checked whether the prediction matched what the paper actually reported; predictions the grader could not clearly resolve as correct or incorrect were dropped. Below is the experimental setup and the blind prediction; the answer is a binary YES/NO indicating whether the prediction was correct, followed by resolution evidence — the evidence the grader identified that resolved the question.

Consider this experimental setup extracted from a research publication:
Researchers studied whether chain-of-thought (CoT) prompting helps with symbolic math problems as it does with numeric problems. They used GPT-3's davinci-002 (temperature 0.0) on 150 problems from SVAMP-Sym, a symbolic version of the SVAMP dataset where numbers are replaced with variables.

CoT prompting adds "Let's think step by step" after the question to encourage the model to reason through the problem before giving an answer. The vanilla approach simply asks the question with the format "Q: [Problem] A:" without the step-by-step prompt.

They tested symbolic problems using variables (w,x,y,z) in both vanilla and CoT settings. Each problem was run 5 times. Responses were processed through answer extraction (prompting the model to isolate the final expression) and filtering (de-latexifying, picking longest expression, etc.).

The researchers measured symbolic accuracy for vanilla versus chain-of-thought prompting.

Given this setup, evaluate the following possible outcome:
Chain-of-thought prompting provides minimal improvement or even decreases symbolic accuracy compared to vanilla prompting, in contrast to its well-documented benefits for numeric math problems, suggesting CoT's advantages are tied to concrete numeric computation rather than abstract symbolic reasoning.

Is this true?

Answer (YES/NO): NO